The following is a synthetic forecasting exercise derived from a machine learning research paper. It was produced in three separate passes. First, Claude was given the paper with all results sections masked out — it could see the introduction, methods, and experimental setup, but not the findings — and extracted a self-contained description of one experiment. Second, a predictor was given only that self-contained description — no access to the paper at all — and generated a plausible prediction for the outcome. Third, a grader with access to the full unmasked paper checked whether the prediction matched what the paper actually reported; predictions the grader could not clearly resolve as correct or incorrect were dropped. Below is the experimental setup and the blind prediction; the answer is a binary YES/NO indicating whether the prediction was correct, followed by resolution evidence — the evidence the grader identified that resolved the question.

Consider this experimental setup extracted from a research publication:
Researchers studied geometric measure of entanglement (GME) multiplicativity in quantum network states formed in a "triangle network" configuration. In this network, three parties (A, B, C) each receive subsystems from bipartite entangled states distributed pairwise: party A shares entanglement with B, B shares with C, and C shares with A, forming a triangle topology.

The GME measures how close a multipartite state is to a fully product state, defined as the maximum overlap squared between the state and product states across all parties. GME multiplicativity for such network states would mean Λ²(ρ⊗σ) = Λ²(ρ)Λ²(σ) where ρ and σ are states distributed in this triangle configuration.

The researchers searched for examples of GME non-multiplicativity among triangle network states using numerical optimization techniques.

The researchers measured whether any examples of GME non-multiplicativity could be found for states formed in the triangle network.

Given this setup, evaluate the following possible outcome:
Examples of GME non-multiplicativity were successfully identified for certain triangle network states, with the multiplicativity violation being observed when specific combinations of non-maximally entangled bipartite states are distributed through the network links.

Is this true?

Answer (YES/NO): NO